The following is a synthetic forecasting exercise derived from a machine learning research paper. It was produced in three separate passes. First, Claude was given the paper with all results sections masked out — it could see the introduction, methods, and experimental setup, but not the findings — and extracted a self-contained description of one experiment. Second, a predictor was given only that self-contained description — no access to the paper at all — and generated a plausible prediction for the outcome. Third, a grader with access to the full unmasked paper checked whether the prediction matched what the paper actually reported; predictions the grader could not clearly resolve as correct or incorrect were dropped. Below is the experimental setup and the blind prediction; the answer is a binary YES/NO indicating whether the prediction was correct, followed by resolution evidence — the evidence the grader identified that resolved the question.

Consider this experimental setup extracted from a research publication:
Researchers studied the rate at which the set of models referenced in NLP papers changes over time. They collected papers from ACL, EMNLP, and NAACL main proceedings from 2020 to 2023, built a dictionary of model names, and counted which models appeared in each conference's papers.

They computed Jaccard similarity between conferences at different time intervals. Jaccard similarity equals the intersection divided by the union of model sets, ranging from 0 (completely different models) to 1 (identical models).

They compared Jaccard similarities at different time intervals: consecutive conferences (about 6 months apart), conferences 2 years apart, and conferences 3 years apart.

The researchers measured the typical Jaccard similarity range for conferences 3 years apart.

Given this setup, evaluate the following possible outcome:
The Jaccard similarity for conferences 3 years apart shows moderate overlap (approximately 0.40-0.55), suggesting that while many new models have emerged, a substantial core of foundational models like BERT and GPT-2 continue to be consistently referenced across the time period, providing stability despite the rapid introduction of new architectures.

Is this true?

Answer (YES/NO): NO